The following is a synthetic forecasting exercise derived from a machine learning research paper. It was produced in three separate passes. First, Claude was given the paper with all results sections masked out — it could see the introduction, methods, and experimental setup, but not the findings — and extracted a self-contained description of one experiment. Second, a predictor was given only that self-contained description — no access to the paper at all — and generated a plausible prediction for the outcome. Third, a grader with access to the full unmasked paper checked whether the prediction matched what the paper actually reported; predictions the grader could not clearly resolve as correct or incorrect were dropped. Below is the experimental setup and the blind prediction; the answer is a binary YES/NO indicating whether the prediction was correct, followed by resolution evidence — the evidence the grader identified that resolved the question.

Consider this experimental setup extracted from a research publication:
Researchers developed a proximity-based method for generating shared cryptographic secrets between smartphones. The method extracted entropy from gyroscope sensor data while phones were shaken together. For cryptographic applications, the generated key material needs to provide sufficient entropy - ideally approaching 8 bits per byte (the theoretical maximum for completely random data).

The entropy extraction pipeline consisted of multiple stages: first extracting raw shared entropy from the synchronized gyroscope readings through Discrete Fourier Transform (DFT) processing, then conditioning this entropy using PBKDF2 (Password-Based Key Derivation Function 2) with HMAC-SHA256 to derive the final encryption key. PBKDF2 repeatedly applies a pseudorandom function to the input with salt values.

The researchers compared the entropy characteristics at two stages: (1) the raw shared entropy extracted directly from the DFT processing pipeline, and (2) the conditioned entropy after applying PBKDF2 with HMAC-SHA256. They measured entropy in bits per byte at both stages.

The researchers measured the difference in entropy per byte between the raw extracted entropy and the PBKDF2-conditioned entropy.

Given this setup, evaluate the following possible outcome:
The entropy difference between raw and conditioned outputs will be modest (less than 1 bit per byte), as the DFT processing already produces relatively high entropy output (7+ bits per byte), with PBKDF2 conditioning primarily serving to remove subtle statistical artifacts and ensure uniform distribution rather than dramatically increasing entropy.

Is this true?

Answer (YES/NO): NO